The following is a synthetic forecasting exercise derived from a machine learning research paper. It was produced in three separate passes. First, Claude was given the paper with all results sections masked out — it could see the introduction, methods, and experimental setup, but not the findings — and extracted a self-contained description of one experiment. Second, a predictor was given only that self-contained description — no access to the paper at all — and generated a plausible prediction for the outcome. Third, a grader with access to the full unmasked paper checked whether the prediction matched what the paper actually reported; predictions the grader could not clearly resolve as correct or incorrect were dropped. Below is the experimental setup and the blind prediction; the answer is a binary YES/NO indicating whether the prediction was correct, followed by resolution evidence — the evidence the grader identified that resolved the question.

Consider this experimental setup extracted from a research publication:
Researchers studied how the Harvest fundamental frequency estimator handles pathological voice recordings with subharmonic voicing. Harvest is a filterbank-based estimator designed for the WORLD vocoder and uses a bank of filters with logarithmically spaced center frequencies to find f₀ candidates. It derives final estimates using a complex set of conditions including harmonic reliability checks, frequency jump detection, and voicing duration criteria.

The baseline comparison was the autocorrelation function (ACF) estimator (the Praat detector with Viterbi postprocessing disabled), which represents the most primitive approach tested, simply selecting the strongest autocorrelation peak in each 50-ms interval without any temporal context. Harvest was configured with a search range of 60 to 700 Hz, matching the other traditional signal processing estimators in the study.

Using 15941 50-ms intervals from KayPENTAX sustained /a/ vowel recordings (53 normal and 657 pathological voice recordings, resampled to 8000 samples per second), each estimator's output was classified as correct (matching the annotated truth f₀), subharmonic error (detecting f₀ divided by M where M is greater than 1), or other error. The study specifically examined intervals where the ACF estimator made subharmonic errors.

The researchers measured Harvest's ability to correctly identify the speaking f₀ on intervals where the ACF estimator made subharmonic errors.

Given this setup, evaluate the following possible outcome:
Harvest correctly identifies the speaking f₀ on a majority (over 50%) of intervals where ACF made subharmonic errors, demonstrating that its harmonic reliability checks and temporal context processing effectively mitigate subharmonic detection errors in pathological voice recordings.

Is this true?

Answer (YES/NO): YES